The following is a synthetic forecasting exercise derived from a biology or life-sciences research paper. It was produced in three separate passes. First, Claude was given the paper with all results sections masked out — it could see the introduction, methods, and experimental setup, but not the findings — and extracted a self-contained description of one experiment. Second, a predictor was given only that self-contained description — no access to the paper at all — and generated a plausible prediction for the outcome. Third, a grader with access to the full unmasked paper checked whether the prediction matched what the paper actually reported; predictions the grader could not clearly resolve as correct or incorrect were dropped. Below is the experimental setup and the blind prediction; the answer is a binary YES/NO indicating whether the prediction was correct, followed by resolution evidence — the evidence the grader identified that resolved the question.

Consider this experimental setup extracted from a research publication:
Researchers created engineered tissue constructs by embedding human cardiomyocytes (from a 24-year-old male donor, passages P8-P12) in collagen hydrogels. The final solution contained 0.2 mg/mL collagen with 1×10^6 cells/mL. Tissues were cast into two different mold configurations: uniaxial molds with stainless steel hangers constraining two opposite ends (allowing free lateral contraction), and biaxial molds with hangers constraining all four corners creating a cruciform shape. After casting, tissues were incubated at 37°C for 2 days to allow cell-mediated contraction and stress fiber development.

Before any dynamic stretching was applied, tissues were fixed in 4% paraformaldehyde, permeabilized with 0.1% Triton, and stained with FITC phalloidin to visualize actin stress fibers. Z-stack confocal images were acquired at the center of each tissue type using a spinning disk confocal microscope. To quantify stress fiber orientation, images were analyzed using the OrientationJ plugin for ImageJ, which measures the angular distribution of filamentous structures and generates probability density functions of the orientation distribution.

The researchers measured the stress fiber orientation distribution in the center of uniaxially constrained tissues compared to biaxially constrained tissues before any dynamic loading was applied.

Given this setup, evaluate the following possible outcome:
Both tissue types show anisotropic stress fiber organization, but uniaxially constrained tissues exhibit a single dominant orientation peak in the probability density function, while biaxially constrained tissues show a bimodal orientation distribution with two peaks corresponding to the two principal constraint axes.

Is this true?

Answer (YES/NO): NO